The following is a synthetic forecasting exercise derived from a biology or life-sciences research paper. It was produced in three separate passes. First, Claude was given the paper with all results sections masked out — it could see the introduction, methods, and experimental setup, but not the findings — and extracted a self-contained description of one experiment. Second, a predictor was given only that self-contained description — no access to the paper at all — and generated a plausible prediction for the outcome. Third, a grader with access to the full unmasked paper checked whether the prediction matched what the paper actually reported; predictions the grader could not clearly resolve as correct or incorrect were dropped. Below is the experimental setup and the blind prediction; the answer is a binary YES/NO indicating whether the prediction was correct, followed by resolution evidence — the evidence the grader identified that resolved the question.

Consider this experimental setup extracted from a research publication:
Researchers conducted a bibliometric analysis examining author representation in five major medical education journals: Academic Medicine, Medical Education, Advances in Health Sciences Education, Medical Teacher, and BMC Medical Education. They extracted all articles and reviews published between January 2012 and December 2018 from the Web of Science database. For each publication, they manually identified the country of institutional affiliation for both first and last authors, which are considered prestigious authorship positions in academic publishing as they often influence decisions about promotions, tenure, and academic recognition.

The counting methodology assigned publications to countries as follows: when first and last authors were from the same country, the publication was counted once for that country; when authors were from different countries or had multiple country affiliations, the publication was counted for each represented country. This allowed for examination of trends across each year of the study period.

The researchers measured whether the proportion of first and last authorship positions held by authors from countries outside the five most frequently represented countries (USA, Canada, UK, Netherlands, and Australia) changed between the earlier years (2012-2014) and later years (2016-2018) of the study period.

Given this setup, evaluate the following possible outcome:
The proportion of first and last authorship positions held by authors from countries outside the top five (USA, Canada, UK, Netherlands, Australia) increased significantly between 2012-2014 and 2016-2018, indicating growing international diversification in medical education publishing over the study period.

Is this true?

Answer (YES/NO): YES